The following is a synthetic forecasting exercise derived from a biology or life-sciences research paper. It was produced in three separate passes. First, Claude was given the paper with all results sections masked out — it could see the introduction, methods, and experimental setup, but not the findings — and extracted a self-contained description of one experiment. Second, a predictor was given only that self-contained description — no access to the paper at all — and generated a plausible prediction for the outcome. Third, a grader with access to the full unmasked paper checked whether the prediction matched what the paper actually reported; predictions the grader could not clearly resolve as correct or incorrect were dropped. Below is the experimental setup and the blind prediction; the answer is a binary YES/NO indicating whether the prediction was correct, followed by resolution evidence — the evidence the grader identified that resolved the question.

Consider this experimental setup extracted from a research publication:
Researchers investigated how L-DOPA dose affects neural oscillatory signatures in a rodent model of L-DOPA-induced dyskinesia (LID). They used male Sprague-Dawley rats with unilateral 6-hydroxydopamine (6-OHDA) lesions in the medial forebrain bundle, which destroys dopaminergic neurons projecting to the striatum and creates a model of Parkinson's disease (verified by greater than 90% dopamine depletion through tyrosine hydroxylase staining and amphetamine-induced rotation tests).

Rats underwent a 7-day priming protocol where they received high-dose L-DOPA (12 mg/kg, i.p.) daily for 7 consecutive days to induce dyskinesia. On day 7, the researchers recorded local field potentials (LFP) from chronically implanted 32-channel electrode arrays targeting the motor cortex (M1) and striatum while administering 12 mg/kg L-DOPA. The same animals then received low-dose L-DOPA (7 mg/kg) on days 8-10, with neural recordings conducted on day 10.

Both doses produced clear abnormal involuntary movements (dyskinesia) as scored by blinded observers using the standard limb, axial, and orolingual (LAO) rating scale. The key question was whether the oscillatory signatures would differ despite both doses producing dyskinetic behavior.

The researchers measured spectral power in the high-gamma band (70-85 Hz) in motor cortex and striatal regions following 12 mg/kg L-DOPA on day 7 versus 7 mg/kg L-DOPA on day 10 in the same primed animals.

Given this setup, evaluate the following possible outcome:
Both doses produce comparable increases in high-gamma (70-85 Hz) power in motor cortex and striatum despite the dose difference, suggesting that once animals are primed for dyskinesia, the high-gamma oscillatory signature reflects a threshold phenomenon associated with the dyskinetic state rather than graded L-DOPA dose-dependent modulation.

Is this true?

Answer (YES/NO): NO